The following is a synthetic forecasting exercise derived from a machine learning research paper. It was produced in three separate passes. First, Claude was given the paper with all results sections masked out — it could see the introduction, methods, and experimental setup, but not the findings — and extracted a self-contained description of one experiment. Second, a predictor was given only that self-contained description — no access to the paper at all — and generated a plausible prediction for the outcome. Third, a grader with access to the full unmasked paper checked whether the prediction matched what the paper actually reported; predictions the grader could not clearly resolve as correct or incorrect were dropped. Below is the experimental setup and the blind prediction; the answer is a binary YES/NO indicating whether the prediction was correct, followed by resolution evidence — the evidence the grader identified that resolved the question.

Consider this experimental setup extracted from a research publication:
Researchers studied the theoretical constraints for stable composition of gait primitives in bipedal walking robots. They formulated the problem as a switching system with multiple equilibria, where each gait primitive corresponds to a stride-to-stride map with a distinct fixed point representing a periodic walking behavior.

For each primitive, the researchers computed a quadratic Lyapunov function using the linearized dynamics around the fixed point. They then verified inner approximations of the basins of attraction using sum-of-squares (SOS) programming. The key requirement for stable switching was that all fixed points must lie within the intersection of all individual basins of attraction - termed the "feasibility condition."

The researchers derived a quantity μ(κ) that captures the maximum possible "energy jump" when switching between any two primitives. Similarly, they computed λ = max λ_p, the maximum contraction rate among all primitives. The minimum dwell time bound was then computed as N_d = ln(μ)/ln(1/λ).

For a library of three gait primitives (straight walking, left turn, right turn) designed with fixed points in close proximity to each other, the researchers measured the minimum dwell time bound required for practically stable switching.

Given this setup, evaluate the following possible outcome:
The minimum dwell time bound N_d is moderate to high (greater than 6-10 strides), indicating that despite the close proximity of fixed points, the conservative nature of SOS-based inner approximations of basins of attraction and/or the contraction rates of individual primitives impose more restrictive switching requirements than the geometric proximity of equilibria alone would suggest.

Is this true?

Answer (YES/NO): NO